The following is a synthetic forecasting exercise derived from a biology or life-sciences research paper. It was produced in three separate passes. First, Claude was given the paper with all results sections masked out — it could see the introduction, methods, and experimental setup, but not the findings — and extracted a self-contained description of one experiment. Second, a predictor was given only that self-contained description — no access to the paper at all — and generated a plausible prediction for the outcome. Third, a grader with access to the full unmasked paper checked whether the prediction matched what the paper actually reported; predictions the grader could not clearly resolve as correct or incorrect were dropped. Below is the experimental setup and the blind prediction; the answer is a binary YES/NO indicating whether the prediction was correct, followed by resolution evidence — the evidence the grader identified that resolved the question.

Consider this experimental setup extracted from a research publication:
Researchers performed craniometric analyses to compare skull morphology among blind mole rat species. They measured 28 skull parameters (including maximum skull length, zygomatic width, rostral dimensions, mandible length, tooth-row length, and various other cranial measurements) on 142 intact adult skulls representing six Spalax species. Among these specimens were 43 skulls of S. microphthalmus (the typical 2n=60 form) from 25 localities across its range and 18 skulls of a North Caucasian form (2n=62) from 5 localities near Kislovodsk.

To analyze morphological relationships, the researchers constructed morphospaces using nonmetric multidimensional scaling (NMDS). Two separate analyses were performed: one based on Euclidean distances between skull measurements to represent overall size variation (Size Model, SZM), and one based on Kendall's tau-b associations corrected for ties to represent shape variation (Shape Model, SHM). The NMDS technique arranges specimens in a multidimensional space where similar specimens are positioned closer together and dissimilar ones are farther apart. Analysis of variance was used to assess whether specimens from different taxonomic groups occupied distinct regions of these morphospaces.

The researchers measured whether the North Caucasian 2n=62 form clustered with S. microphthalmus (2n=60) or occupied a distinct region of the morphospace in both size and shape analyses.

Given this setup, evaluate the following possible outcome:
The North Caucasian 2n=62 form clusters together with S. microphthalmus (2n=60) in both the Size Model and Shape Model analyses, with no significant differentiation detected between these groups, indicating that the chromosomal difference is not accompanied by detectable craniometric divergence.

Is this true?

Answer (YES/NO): NO